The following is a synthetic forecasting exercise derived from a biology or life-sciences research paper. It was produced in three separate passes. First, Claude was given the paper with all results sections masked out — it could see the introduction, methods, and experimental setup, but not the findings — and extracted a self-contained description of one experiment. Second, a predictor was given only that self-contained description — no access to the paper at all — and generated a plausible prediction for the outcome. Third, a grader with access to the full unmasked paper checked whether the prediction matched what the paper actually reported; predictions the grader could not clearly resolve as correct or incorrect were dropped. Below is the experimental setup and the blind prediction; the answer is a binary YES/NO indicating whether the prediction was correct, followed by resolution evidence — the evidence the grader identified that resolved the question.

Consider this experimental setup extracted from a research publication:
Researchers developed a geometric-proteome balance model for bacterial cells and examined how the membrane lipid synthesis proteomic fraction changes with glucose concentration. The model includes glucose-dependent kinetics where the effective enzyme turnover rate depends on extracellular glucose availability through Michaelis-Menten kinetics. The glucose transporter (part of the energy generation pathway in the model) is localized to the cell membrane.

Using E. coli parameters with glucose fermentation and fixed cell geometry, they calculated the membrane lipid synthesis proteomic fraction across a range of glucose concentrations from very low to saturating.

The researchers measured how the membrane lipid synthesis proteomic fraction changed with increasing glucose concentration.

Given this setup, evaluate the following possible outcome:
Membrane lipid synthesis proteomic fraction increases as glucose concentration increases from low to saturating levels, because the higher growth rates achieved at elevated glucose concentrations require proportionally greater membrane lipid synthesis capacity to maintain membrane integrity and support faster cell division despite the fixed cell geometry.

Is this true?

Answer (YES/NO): YES